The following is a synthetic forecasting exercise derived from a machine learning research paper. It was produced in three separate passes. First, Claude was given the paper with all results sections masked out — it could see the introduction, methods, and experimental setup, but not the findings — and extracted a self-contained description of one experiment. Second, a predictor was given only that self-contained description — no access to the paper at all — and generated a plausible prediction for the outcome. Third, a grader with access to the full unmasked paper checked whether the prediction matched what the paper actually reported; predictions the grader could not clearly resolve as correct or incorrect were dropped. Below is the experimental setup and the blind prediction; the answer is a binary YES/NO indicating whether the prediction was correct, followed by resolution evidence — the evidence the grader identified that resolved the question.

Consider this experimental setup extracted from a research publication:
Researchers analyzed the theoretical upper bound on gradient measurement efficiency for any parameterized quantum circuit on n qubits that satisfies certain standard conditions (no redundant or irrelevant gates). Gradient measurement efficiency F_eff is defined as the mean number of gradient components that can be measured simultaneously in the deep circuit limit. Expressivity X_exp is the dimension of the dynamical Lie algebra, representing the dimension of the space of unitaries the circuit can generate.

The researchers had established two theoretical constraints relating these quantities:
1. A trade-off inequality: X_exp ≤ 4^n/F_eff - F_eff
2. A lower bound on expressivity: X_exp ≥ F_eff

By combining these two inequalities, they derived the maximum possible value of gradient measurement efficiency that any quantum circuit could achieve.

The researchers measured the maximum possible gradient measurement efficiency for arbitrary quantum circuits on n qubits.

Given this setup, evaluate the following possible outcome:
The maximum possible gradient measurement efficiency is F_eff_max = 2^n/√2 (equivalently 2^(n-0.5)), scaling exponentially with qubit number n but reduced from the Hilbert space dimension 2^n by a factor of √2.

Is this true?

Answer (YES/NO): YES